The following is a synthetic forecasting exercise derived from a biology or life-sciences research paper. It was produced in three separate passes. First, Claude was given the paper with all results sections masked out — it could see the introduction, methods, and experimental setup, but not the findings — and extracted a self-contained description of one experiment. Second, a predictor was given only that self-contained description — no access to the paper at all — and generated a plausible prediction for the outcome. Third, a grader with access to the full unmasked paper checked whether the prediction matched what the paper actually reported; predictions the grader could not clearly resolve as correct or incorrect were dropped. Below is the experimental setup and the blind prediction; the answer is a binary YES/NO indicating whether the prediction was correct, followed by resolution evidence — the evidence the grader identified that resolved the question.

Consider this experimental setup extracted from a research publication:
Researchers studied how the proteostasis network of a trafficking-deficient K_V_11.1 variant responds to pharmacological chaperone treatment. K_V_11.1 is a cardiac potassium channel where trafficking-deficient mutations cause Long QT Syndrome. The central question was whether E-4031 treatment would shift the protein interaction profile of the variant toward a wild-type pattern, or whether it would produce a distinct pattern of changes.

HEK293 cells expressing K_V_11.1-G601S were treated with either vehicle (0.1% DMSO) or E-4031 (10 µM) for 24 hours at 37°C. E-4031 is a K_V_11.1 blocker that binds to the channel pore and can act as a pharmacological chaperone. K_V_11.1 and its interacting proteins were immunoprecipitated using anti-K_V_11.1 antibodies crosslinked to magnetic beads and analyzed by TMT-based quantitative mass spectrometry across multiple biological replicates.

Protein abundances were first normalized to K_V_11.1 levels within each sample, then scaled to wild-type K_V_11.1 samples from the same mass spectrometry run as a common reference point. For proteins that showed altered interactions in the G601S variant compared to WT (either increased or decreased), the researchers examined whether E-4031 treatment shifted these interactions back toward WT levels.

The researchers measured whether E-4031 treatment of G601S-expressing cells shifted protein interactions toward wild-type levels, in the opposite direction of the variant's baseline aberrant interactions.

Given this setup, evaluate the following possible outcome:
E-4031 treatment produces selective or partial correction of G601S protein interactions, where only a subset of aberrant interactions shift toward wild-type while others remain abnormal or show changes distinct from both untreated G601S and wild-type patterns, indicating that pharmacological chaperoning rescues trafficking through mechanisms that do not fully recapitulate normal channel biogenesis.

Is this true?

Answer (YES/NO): YES